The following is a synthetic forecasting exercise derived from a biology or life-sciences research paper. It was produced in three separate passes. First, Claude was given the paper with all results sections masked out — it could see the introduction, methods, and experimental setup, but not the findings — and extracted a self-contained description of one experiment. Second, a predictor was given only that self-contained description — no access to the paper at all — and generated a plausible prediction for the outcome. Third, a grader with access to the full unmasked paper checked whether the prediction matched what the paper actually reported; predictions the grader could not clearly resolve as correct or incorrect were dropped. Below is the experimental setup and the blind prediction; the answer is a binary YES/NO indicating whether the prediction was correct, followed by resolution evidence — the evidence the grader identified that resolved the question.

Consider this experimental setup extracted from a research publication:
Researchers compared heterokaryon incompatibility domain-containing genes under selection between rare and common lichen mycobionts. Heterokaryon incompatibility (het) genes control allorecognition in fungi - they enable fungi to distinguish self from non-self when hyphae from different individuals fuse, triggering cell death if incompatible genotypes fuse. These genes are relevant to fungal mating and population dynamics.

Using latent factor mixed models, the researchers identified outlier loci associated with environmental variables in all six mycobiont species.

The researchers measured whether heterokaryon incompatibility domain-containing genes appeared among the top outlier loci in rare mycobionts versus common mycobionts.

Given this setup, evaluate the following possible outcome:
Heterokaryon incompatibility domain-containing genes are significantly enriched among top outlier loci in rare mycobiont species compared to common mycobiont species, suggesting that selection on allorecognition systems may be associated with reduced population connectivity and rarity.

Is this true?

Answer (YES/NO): YES